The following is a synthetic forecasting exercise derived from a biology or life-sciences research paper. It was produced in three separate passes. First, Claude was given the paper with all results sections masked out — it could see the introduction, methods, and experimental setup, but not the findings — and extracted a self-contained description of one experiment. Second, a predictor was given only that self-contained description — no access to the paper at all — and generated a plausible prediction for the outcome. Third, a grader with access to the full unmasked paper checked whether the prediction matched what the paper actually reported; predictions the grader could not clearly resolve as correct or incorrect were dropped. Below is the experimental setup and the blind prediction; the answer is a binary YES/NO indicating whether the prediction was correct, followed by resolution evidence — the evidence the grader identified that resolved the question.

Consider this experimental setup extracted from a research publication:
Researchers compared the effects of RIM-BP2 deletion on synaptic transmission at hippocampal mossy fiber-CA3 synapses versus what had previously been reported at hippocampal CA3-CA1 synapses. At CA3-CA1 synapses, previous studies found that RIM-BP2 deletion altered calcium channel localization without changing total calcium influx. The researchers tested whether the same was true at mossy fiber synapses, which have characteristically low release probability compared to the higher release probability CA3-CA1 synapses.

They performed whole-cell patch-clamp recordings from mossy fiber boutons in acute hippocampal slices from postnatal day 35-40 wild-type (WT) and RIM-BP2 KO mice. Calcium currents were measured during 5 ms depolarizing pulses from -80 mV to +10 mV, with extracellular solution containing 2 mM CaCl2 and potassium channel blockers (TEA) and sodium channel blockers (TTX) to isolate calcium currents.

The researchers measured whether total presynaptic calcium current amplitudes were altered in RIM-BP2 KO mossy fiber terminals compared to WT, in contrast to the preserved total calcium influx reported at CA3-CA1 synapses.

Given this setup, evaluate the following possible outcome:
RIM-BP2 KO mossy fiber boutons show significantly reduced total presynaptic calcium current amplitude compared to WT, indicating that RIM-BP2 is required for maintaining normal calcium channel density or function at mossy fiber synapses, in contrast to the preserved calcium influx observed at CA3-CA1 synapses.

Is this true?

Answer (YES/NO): YES